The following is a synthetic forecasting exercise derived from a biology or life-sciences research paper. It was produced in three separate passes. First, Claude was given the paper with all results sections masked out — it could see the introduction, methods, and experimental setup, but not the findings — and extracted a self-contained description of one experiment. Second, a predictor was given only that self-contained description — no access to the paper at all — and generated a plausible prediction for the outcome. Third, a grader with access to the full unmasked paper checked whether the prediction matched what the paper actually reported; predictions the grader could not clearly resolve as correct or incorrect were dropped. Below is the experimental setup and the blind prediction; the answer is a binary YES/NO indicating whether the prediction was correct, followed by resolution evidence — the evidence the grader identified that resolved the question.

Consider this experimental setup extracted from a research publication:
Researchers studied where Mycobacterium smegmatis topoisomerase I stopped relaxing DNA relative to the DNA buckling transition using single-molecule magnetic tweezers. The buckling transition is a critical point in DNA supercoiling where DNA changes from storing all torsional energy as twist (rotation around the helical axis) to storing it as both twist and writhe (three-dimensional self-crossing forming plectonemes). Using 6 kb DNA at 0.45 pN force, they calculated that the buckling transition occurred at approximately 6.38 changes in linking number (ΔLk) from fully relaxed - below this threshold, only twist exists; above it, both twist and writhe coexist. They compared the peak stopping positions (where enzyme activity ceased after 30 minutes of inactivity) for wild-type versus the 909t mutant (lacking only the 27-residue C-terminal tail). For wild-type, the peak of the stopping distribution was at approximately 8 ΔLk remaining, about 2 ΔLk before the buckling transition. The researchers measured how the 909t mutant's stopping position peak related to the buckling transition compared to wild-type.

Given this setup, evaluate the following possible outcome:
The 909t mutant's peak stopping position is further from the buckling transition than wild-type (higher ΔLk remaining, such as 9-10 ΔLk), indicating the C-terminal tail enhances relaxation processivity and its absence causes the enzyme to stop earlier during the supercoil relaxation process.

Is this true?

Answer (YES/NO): YES